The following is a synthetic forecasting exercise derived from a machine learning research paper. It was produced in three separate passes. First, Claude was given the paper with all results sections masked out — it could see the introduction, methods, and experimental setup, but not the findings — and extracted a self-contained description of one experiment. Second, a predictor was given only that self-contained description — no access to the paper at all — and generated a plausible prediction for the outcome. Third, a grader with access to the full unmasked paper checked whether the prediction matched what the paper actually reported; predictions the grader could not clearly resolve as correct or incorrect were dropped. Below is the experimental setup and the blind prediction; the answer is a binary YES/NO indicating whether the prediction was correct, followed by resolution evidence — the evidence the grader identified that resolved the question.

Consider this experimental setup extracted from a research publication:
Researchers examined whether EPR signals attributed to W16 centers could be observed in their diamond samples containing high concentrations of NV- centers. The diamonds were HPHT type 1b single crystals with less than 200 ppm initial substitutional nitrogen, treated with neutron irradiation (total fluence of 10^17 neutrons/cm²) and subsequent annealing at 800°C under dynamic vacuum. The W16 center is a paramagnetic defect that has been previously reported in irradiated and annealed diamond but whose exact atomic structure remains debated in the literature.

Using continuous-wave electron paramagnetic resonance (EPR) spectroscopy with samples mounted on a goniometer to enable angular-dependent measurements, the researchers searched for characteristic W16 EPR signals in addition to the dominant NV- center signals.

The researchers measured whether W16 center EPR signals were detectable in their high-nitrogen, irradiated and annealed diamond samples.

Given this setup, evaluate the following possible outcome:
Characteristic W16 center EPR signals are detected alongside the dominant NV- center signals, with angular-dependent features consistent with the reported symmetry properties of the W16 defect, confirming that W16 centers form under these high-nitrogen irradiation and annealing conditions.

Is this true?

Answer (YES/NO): NO